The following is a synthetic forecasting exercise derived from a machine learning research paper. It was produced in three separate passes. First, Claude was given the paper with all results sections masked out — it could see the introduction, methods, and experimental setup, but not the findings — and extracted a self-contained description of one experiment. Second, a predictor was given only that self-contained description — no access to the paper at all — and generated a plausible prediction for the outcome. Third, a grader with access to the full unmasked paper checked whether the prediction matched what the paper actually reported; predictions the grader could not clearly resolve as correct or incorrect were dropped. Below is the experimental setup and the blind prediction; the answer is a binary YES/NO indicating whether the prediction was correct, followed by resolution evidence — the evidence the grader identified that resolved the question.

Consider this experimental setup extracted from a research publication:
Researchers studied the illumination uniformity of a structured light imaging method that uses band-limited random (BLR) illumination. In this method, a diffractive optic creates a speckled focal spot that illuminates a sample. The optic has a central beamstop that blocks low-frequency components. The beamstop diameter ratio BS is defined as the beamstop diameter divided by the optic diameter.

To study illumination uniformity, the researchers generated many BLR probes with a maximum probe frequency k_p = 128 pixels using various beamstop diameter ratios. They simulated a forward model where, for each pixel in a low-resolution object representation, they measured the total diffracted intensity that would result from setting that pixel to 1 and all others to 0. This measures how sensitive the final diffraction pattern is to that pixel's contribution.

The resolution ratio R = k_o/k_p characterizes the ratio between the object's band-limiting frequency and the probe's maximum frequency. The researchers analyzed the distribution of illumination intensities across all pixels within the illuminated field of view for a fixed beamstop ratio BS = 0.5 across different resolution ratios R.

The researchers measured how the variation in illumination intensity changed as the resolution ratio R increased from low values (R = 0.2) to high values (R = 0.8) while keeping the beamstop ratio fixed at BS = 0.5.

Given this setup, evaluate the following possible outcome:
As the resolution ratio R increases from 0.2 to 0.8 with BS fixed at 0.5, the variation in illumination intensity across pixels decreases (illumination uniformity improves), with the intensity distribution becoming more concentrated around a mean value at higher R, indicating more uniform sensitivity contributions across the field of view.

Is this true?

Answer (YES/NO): NO